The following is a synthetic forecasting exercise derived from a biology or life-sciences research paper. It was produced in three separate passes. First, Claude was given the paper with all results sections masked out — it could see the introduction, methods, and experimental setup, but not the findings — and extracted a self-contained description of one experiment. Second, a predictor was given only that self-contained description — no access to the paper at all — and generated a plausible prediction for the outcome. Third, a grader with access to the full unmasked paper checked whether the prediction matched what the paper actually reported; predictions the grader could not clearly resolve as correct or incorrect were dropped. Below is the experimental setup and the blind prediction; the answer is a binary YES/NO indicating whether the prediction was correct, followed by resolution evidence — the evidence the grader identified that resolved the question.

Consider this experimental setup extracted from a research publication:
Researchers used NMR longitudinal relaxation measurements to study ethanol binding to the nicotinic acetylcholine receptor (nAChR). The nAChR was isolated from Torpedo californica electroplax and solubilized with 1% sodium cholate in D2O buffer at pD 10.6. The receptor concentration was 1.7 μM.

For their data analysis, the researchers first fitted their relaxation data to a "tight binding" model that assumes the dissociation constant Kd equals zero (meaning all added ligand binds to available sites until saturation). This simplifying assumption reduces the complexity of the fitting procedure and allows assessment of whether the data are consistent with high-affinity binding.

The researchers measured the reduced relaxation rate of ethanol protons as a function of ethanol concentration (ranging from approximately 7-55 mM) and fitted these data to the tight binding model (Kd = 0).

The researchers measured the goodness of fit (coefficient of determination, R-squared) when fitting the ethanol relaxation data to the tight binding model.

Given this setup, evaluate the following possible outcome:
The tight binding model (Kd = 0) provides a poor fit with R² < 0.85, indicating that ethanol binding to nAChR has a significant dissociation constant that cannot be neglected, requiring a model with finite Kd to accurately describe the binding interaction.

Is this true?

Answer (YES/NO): NO